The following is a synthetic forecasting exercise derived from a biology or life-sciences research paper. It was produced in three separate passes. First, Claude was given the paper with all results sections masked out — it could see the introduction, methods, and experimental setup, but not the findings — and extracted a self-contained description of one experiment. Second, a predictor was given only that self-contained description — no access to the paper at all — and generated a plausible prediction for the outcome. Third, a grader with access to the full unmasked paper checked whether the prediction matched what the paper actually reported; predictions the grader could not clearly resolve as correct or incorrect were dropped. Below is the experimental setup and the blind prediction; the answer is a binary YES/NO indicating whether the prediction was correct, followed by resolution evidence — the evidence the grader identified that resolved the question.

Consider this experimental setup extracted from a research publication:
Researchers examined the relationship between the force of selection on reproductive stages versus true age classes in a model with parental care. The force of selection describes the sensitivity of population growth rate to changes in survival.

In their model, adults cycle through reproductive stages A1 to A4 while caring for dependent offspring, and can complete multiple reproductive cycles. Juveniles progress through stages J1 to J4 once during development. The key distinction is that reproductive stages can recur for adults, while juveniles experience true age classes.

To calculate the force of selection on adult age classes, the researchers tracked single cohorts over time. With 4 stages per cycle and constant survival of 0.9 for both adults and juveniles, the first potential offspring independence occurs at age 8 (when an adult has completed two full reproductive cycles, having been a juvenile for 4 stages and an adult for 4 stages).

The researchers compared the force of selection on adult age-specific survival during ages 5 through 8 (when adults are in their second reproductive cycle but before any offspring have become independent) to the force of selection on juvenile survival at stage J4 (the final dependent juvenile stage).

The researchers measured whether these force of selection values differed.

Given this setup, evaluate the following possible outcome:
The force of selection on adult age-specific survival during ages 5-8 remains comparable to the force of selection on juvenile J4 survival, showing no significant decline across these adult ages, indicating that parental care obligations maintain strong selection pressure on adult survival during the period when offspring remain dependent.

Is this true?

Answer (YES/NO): YES